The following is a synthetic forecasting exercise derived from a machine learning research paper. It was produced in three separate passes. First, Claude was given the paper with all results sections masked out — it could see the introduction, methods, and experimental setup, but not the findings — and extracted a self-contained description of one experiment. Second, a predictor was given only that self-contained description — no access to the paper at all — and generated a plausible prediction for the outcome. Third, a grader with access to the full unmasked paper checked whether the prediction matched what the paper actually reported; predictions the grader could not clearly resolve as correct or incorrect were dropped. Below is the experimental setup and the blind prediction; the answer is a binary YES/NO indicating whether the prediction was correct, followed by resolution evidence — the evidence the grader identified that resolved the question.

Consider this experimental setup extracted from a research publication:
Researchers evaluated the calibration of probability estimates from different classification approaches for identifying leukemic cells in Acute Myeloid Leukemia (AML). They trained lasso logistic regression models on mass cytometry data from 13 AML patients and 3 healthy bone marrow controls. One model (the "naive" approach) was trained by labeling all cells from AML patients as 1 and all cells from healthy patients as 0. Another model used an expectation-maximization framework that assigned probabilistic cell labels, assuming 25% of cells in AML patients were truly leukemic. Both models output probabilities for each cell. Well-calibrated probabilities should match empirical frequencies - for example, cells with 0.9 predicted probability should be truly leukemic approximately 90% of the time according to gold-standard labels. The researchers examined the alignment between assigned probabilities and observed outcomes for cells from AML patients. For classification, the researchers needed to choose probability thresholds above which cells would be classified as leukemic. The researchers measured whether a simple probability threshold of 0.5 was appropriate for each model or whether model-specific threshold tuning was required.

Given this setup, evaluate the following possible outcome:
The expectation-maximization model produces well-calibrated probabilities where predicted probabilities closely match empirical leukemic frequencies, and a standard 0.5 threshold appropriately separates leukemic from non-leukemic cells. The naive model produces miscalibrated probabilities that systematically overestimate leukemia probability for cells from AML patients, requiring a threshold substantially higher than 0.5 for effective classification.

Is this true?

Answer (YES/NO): NO